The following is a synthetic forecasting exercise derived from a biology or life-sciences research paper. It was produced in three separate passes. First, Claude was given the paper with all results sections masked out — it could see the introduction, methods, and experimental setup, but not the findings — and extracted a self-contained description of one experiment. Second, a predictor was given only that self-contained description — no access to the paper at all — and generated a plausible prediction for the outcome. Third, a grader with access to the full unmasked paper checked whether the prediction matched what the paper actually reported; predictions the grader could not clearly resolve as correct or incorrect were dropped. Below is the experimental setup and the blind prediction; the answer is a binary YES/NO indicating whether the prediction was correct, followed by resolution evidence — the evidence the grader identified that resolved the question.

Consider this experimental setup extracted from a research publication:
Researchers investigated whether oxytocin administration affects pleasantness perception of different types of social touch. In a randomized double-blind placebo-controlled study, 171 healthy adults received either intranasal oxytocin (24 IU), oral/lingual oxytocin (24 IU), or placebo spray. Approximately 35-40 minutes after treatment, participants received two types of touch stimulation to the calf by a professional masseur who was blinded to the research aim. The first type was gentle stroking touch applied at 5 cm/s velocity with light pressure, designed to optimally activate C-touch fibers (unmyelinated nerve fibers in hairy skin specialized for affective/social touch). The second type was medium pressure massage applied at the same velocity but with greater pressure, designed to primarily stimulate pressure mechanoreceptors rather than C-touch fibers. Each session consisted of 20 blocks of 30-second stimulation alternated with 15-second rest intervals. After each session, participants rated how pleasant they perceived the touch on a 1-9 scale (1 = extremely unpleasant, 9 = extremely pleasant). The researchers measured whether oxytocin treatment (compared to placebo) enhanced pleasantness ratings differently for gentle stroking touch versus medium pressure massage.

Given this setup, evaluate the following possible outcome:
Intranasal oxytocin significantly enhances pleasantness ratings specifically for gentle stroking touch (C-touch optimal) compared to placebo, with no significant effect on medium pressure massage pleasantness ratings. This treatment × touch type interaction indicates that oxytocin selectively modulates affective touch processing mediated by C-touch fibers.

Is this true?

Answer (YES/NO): YES